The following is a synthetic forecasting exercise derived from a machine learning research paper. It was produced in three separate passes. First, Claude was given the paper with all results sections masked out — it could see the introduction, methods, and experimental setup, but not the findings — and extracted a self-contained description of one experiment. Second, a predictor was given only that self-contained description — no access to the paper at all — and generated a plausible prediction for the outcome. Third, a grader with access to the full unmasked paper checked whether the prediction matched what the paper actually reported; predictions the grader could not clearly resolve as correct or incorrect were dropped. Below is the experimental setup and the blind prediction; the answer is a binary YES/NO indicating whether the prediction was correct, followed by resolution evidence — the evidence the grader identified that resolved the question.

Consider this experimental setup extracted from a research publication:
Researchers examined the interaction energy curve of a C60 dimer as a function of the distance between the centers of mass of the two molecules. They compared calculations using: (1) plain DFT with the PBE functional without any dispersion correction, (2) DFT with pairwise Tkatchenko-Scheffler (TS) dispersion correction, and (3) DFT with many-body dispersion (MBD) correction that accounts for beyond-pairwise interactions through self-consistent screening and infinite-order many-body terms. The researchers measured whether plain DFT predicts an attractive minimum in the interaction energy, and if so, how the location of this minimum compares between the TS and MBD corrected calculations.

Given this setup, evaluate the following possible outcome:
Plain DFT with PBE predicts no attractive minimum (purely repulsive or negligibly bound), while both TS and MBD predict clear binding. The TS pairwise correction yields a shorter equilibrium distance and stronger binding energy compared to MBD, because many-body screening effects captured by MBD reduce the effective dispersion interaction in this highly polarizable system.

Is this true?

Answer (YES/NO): NO